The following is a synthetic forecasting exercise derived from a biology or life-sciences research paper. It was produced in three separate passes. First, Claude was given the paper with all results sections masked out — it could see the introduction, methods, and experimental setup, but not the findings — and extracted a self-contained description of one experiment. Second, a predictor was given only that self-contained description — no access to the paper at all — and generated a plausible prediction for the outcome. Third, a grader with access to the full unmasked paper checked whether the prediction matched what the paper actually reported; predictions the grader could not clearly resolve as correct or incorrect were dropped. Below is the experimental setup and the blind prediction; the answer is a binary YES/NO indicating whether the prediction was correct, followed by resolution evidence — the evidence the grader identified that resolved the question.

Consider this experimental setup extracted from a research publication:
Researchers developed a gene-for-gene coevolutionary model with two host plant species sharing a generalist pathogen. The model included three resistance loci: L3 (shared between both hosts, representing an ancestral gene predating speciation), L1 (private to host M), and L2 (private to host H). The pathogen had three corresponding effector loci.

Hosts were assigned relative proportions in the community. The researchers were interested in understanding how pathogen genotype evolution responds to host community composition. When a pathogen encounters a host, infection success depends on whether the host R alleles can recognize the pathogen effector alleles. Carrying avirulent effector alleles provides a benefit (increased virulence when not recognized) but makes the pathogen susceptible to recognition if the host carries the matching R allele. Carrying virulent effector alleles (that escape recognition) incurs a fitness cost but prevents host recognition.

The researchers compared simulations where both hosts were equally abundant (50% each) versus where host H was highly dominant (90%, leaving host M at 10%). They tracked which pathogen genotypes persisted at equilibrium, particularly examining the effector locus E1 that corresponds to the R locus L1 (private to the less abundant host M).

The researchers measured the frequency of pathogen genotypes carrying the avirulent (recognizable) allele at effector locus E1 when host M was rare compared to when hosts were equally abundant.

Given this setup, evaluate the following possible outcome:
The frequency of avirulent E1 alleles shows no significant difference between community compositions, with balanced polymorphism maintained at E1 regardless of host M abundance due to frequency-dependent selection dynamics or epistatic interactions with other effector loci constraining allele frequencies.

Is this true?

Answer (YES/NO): NO